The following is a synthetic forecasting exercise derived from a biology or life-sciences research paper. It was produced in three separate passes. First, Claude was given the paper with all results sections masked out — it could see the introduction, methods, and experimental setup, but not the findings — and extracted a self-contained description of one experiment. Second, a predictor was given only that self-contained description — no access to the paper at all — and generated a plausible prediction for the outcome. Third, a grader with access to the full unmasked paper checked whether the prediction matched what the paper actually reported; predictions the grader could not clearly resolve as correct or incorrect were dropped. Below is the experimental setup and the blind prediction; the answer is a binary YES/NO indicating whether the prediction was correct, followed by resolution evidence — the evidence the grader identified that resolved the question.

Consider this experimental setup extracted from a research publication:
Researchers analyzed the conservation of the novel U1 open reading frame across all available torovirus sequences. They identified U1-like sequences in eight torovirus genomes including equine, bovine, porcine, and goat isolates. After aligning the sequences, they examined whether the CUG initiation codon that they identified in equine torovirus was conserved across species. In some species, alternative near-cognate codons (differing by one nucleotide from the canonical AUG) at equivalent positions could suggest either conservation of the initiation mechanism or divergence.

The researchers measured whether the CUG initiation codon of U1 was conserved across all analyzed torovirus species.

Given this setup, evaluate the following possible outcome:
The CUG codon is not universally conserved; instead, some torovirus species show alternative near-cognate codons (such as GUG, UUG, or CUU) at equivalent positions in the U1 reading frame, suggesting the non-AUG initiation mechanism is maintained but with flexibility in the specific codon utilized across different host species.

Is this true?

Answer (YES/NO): NO